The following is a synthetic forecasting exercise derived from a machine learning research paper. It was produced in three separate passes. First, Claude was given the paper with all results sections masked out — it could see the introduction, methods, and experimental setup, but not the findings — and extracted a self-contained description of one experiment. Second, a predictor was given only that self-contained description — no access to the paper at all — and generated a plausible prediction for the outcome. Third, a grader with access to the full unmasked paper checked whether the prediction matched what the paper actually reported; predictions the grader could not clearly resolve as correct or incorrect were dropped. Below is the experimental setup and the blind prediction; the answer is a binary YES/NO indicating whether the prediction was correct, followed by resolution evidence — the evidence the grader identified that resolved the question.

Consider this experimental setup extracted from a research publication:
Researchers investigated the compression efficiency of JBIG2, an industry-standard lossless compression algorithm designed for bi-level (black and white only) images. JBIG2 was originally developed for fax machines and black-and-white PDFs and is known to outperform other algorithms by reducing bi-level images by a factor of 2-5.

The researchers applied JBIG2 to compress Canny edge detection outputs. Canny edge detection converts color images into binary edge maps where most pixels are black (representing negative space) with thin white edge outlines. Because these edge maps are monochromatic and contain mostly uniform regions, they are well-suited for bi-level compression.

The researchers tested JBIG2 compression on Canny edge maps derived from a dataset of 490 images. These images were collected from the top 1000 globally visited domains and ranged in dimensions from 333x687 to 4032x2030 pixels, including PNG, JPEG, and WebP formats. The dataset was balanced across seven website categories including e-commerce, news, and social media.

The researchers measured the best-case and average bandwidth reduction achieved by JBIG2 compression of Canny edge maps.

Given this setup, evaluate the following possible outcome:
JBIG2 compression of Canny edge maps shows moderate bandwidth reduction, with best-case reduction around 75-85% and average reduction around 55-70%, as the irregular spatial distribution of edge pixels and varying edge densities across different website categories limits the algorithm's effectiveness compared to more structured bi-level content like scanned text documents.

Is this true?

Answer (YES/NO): NO